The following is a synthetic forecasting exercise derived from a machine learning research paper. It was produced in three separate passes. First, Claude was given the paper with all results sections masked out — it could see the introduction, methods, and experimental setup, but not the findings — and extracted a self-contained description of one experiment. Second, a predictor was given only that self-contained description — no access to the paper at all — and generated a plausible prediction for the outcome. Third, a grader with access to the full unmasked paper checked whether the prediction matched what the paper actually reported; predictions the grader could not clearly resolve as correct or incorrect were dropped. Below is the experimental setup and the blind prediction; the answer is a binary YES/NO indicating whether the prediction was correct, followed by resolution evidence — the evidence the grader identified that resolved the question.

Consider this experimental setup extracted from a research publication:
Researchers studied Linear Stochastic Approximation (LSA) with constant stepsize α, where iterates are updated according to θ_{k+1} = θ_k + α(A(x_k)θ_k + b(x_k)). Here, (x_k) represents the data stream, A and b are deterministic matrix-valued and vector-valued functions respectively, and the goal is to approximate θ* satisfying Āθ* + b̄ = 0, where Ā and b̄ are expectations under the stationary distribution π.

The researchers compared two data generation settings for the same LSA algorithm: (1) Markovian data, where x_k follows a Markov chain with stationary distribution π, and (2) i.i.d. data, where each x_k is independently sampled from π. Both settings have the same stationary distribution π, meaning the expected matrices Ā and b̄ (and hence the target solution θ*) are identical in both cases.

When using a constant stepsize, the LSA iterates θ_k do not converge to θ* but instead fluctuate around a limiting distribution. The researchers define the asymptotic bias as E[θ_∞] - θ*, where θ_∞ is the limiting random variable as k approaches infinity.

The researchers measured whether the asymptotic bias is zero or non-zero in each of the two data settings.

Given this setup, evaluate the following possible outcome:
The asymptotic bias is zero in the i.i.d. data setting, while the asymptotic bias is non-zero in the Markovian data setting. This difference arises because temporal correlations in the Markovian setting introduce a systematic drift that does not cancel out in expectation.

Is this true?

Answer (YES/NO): YES